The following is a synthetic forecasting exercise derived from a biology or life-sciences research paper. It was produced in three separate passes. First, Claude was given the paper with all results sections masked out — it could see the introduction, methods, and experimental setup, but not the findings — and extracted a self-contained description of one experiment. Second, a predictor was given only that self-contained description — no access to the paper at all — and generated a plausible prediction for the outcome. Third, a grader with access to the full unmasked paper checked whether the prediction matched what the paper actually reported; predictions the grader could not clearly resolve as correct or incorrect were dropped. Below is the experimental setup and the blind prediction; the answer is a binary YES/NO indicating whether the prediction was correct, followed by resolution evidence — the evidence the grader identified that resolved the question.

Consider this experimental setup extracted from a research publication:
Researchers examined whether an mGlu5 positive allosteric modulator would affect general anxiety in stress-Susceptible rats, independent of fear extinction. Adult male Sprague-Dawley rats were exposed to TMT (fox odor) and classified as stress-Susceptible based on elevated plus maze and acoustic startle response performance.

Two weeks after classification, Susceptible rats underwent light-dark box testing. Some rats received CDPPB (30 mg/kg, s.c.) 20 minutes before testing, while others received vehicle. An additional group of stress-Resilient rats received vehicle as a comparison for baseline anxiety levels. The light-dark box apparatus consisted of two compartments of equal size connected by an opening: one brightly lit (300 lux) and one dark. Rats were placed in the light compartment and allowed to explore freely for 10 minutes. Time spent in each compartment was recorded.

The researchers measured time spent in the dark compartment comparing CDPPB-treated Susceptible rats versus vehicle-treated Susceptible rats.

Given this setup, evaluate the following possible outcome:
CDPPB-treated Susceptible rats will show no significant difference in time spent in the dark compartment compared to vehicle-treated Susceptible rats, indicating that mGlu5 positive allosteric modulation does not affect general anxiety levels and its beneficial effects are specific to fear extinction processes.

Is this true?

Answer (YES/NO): YES